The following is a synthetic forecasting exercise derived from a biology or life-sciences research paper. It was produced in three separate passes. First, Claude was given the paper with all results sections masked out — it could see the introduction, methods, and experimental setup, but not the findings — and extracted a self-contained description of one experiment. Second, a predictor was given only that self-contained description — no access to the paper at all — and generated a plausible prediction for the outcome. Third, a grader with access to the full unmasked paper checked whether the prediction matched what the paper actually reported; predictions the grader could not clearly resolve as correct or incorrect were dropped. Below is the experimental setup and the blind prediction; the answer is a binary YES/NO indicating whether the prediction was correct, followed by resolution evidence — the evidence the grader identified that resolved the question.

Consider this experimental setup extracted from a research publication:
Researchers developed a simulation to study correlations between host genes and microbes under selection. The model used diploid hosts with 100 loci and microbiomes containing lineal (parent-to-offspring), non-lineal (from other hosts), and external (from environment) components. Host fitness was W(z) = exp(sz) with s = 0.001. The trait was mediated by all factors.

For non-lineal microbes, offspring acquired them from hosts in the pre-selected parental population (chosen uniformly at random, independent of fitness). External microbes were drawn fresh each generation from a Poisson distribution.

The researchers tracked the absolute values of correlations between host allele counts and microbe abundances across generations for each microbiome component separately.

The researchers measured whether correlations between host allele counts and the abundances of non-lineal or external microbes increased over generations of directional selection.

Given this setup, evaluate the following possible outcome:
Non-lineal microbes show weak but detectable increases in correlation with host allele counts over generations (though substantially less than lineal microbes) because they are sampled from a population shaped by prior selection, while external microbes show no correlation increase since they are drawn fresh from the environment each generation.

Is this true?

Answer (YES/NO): NO